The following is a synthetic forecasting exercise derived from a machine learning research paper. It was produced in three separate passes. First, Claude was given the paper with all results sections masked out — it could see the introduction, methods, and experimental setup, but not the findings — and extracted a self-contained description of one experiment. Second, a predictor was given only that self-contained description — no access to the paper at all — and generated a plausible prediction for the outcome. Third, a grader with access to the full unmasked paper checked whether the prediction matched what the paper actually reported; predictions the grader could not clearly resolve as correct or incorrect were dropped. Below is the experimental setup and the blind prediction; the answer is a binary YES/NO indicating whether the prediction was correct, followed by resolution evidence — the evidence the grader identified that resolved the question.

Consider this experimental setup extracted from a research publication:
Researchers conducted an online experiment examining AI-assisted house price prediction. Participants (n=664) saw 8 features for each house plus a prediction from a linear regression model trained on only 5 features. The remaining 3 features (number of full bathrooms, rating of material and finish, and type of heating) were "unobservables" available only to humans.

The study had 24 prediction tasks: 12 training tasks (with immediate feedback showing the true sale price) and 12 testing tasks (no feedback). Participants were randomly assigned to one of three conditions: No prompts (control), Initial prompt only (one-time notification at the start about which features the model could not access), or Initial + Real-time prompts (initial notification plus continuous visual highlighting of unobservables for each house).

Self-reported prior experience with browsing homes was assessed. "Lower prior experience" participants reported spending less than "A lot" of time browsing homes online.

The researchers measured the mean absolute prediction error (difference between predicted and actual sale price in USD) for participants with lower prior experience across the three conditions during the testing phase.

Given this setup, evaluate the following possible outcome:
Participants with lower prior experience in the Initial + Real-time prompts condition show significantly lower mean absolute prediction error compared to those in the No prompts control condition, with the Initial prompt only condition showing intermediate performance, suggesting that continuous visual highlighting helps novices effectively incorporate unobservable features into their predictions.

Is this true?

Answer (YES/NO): NO